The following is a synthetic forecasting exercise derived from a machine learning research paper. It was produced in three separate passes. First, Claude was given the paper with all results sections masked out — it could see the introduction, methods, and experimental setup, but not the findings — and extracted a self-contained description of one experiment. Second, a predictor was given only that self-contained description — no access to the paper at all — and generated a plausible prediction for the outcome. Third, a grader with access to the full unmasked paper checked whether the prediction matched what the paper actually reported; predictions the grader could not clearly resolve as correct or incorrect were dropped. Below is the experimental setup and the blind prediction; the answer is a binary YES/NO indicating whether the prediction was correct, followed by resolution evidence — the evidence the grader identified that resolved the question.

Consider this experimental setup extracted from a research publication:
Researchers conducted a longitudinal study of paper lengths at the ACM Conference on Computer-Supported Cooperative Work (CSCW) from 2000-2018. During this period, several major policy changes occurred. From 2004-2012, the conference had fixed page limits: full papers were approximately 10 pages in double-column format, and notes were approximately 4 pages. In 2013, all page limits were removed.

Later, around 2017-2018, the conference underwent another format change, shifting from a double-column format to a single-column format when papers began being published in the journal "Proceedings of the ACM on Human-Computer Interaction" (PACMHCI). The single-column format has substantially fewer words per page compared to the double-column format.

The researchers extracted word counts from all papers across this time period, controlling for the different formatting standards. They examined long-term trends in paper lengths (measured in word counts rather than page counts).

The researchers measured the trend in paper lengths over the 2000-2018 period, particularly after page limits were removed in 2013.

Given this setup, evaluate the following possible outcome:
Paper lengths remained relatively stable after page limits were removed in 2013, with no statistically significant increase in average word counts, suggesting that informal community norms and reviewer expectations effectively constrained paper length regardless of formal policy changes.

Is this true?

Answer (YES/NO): NO